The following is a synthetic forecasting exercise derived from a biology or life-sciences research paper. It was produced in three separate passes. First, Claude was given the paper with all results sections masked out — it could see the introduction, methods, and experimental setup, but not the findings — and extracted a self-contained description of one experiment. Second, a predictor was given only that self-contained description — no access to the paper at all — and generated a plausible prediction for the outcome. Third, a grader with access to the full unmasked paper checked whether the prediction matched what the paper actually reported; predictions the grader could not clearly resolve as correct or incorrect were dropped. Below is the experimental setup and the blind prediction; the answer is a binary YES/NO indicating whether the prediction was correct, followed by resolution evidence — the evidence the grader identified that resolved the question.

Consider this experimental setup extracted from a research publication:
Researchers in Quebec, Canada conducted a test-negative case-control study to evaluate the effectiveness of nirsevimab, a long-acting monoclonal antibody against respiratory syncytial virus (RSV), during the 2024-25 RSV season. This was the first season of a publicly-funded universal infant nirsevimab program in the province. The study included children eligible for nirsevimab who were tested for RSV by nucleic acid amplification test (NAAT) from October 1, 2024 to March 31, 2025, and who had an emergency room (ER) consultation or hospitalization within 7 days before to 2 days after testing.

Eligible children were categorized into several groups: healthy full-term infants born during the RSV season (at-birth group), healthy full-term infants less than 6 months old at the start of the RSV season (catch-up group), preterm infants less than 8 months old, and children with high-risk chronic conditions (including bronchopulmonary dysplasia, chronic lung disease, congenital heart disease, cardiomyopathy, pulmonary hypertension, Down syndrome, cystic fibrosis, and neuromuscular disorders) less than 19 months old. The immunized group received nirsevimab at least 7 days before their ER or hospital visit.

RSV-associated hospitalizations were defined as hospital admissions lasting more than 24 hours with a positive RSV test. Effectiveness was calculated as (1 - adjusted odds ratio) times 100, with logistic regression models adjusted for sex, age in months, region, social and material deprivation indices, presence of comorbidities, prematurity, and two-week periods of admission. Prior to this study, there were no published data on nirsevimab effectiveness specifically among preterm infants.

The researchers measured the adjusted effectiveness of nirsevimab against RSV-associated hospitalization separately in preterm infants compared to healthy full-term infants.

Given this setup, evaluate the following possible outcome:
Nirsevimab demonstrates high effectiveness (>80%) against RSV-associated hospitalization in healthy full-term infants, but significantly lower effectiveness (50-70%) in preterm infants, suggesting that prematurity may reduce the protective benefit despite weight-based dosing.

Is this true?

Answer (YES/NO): NO